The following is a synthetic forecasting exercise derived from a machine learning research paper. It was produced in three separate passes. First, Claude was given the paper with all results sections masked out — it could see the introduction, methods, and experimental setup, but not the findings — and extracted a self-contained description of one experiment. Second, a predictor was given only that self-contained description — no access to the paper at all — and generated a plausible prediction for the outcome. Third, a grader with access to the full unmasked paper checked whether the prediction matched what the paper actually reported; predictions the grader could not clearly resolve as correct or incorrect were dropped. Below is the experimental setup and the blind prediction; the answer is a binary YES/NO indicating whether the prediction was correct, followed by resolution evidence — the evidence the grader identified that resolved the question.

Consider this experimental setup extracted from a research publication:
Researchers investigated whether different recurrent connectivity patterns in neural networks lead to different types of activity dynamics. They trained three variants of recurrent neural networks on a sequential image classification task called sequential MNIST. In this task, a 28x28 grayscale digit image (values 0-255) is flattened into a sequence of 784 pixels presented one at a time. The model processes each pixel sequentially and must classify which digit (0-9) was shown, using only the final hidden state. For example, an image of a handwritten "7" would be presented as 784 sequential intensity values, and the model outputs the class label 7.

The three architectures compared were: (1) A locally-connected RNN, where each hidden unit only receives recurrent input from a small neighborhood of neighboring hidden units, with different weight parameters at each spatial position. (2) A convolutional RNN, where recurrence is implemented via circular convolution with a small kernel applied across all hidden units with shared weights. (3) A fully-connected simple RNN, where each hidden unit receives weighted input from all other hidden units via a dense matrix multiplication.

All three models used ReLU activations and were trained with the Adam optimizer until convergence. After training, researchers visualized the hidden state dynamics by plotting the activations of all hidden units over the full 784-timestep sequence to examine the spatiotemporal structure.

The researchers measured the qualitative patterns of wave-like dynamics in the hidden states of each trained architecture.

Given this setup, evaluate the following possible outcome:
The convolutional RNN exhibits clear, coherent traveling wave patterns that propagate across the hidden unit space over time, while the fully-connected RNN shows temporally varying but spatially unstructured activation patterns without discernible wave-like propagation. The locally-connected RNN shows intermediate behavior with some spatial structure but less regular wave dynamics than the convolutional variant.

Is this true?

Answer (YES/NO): NO